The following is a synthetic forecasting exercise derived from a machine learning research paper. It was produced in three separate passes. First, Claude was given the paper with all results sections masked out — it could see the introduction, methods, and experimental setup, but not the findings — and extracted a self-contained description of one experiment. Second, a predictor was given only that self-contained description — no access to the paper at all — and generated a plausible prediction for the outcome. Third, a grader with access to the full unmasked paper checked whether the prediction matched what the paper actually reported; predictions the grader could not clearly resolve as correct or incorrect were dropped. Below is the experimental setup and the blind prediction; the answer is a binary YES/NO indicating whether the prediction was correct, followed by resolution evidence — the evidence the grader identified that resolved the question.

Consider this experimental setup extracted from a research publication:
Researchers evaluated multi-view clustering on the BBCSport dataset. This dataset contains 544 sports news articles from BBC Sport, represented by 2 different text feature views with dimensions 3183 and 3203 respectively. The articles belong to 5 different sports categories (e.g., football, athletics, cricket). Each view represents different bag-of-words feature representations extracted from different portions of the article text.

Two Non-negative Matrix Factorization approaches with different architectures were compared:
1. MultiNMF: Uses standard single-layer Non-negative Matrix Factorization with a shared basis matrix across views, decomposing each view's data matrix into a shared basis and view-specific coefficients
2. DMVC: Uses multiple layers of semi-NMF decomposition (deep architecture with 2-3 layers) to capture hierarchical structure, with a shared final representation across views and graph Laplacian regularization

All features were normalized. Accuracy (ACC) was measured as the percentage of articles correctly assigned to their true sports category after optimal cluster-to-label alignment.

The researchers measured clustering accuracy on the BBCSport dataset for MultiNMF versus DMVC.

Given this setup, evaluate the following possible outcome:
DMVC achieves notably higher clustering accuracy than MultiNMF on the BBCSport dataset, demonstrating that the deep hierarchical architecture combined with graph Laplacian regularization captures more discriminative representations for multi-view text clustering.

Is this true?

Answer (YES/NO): NO